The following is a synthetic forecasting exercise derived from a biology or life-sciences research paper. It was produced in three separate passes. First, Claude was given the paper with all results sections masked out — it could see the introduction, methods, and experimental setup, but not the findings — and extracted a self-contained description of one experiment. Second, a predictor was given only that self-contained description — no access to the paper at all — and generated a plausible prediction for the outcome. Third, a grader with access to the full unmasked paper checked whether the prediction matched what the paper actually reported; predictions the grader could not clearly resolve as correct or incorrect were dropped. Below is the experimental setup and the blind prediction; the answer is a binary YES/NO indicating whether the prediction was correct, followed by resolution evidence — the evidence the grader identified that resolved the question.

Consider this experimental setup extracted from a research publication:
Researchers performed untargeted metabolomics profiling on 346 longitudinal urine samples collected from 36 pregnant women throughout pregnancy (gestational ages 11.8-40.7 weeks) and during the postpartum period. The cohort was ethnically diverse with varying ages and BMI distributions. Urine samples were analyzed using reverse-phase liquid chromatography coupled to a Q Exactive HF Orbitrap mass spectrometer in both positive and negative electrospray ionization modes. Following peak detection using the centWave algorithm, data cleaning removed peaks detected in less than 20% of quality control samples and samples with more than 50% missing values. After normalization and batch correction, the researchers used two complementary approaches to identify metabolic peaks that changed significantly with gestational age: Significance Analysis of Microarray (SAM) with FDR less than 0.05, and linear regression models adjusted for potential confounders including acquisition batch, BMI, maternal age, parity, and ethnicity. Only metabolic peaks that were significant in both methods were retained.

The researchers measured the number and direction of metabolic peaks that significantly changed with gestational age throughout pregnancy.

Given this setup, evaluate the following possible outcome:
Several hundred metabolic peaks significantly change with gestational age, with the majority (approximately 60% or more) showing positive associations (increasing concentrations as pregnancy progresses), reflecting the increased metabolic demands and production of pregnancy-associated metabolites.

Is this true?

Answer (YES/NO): NO